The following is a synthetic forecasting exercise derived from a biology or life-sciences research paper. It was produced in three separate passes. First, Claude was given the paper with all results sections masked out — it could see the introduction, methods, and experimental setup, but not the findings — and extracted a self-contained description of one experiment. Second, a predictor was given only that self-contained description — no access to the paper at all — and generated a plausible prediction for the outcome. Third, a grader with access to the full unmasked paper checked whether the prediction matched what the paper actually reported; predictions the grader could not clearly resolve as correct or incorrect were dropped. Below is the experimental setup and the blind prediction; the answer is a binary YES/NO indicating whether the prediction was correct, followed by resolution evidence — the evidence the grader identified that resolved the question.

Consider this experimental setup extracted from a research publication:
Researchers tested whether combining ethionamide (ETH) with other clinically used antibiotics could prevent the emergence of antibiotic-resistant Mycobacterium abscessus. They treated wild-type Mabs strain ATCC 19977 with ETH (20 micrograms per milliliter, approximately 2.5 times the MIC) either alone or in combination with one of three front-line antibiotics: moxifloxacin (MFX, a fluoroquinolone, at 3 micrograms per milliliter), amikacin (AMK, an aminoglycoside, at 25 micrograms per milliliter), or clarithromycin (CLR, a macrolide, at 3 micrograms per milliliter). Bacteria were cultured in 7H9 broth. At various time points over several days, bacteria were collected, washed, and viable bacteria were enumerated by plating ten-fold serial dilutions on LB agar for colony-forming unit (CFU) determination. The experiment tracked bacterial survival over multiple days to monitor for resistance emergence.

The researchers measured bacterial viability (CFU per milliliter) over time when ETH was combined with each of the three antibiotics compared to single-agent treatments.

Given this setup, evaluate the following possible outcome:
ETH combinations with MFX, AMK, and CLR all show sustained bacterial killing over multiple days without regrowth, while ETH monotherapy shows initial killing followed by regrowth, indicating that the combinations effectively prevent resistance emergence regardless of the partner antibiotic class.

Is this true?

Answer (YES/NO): NO